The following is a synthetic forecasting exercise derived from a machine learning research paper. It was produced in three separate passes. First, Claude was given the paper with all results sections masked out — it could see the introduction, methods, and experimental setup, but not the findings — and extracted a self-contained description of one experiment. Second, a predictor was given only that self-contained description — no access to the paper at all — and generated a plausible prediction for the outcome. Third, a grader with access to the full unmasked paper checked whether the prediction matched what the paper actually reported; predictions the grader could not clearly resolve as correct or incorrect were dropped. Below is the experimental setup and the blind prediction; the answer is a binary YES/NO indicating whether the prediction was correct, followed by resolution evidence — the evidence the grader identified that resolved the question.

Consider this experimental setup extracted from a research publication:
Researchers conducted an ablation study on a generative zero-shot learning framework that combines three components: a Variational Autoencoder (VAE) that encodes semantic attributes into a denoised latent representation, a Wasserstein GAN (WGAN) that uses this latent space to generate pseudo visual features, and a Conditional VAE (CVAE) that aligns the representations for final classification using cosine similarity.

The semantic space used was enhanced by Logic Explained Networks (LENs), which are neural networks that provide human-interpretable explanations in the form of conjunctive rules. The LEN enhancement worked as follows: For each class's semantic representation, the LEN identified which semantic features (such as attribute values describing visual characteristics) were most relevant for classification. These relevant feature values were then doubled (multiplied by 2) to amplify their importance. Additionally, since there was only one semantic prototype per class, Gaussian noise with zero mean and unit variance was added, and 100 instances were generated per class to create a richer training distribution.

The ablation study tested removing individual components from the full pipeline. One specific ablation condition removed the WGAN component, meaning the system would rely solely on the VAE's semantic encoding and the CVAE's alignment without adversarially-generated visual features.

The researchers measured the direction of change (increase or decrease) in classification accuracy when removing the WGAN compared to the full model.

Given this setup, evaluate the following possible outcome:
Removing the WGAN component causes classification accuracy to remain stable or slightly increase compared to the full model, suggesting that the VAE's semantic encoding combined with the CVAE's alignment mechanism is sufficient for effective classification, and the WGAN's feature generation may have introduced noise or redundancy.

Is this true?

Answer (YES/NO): YES